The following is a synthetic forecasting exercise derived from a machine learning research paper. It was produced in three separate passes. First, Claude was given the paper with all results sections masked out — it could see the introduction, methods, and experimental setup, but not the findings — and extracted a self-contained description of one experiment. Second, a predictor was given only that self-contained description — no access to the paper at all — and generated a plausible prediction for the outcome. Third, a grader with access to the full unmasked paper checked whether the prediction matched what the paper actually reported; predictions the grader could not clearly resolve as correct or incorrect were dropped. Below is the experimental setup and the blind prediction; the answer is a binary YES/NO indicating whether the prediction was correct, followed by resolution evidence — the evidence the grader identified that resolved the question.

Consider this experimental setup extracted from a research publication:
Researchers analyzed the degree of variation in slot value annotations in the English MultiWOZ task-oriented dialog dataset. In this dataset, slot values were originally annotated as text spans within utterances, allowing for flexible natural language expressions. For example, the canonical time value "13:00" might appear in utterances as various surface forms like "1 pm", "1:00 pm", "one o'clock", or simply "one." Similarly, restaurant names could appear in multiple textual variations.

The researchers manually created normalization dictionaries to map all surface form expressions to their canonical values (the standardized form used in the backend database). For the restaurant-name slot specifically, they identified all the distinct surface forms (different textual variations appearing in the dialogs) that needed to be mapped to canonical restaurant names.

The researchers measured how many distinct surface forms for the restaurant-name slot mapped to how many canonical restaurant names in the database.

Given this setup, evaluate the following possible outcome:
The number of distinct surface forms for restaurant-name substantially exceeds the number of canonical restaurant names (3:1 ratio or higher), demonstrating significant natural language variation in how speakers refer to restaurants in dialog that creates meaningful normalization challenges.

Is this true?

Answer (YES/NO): YES